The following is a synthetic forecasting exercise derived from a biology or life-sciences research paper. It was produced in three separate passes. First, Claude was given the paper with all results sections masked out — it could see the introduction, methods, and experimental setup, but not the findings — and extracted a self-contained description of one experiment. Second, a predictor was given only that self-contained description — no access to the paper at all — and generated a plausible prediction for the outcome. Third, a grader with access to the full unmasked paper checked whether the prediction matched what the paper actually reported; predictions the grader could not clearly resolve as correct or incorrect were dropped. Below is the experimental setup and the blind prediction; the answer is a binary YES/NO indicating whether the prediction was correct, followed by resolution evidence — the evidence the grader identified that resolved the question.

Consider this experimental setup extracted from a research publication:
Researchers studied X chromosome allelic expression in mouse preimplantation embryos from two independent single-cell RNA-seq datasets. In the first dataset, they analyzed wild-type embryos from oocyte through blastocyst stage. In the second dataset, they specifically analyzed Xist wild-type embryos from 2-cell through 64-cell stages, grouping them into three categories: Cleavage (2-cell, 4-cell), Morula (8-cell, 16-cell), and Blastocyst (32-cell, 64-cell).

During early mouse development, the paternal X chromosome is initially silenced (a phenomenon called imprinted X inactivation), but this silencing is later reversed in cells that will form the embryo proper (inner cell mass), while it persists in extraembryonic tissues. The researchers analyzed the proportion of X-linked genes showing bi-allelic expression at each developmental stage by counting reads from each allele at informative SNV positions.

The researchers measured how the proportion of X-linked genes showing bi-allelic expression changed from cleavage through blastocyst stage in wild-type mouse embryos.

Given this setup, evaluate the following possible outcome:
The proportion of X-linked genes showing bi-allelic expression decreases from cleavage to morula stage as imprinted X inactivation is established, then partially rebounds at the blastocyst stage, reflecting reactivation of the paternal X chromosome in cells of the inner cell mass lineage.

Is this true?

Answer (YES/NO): NO